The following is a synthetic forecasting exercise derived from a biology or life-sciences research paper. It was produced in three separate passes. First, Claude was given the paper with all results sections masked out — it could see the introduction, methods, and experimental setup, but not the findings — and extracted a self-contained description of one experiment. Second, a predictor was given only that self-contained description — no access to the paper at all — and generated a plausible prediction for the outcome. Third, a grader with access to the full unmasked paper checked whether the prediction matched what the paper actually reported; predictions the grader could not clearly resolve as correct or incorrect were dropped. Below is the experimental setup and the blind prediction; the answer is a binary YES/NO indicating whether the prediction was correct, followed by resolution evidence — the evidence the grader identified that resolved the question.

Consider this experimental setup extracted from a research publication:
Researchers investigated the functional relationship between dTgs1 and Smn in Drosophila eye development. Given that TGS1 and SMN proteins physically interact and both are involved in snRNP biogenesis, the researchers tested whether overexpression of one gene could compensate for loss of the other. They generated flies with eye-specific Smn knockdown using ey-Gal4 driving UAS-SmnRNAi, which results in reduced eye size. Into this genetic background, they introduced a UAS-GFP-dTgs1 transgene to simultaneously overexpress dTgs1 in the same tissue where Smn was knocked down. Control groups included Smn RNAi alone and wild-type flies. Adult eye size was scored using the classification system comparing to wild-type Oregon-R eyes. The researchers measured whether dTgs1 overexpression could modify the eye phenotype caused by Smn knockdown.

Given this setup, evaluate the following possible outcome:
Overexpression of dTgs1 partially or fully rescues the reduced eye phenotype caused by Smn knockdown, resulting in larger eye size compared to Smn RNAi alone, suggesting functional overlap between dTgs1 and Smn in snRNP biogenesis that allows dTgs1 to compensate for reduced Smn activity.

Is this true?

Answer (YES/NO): YES